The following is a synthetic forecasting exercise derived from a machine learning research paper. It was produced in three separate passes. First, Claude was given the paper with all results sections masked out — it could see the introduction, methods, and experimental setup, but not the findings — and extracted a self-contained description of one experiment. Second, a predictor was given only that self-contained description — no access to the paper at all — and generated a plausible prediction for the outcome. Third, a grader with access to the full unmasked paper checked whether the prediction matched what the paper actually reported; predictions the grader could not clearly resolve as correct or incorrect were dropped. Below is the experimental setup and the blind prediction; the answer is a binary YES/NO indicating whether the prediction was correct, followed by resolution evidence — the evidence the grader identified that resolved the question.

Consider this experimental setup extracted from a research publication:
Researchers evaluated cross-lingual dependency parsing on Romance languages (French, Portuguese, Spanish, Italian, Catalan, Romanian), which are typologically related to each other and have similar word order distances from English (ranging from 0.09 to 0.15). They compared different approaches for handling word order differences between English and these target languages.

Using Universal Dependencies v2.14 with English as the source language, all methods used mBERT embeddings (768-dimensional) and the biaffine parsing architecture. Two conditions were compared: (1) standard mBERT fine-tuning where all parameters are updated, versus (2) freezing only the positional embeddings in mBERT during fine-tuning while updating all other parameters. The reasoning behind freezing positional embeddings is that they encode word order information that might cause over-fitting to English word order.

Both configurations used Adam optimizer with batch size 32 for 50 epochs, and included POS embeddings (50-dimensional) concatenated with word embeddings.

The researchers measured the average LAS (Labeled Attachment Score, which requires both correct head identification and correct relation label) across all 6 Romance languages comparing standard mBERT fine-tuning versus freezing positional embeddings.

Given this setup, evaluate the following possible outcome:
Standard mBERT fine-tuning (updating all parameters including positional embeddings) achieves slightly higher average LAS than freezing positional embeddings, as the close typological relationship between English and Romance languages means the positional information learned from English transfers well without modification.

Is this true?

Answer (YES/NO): YES